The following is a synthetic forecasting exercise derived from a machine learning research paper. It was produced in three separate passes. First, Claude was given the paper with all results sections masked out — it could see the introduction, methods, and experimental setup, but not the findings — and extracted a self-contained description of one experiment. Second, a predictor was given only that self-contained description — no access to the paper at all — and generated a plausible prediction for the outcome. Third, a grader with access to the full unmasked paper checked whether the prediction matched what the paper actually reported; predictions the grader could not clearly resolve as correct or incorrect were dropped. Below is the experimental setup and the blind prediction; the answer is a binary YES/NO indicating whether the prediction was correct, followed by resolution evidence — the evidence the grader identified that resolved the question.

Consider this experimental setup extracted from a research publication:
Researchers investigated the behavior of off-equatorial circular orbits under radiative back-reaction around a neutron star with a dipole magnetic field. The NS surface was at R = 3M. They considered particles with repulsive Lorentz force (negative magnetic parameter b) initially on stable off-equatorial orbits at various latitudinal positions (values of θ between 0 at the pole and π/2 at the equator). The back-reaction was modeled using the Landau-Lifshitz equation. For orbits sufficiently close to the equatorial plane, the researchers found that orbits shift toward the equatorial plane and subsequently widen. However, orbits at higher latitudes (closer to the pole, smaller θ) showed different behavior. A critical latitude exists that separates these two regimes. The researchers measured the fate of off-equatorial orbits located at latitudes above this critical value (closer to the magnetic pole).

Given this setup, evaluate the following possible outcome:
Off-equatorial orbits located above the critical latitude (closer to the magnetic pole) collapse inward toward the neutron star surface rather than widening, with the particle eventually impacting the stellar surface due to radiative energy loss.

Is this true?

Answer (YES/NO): YES